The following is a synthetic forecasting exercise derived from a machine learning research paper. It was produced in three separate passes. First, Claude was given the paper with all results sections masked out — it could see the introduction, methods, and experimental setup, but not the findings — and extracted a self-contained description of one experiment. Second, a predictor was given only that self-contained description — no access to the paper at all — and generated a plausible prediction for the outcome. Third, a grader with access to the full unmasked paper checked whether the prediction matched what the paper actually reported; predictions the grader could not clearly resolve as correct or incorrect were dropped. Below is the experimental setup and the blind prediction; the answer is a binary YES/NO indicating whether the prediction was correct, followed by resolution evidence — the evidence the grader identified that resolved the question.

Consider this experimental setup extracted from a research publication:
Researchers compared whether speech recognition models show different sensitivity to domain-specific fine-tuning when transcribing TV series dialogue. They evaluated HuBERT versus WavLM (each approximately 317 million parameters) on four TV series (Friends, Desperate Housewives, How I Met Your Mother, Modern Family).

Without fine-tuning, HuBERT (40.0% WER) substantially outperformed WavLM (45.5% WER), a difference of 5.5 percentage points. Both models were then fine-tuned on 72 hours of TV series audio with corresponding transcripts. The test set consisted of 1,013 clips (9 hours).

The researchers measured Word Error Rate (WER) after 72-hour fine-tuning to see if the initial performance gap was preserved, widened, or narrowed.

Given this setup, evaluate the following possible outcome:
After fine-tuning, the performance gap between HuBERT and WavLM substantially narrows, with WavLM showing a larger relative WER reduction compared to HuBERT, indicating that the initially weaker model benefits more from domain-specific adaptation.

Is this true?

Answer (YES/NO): YES